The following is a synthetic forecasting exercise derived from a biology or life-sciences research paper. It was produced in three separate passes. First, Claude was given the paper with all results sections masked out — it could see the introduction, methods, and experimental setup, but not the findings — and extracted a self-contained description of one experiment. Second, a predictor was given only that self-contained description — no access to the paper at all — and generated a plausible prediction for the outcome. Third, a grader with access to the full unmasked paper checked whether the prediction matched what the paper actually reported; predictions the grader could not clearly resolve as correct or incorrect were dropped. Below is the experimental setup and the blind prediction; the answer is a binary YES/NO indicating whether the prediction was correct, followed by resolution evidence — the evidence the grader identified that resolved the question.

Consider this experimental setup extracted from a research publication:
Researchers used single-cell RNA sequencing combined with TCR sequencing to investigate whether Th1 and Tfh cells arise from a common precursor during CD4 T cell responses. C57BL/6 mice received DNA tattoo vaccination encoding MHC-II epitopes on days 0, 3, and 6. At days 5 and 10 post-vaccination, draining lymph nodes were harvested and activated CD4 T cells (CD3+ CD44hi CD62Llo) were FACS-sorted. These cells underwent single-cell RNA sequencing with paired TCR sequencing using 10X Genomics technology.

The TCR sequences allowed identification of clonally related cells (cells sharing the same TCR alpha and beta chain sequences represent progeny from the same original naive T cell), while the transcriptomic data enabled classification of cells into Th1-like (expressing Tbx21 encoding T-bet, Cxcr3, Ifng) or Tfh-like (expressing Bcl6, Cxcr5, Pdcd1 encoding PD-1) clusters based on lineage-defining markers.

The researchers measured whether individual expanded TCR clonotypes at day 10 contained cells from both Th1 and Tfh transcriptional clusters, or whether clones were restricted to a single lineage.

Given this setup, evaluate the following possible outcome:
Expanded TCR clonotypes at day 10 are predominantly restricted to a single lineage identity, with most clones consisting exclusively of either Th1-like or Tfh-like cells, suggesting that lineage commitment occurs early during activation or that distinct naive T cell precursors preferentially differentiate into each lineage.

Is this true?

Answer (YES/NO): NO